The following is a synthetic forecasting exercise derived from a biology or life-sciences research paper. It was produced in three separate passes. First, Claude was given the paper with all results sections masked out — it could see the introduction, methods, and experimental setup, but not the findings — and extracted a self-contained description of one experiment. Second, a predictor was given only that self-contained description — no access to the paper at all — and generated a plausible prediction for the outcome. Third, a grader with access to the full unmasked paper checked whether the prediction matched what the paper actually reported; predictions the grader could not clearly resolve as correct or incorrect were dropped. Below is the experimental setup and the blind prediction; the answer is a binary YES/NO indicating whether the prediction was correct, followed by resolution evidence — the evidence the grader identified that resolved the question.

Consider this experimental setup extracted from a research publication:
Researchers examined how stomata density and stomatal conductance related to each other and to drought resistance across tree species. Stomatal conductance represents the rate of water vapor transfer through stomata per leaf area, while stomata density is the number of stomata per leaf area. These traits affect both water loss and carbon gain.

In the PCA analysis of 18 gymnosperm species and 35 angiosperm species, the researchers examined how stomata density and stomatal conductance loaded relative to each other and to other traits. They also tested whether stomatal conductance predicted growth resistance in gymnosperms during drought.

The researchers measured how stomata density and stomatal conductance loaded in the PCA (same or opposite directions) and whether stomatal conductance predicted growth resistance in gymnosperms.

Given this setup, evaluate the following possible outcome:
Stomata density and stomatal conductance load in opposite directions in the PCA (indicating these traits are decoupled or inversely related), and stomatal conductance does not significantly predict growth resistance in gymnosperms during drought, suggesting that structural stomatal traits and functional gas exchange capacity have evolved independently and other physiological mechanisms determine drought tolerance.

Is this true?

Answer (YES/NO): NO